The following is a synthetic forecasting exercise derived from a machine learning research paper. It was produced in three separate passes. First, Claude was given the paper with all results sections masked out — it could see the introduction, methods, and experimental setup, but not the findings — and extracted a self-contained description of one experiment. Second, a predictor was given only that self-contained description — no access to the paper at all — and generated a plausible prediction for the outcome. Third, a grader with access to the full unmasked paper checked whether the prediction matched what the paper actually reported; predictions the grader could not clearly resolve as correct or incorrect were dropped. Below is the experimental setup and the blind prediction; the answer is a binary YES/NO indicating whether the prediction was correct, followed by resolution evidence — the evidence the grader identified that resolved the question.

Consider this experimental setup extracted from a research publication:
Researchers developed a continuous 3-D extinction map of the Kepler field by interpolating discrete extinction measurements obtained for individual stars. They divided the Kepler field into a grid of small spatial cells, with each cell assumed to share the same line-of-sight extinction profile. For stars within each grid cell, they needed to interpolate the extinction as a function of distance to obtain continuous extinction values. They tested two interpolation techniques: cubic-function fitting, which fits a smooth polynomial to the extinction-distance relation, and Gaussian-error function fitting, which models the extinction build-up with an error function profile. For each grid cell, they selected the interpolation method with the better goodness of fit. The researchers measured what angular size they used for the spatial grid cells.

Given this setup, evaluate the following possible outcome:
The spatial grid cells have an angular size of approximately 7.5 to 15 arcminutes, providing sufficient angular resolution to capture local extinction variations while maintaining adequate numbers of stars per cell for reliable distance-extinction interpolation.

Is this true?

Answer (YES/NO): YES